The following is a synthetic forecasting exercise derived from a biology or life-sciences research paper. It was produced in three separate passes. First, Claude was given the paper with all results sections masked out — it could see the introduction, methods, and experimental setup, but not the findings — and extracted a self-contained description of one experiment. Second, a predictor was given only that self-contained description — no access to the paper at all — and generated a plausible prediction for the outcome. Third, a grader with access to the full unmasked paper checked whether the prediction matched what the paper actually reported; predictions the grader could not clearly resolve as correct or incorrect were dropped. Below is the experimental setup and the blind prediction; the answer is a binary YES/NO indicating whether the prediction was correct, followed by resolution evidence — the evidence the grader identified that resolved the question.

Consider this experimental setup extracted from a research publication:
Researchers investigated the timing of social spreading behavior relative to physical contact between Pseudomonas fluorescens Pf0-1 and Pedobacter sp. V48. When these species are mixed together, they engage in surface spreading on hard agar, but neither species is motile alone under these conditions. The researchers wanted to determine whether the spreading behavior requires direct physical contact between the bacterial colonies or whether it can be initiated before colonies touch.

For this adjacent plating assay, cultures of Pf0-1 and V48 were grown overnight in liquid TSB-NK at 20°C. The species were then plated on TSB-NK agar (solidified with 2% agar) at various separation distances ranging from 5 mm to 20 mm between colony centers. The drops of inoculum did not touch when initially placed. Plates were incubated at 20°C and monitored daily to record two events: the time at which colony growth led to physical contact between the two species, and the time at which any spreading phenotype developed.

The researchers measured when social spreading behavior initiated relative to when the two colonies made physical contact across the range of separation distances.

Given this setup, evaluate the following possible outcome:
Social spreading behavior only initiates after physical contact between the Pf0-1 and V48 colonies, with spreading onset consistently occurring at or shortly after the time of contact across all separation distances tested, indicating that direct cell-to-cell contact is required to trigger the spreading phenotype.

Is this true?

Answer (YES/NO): YES